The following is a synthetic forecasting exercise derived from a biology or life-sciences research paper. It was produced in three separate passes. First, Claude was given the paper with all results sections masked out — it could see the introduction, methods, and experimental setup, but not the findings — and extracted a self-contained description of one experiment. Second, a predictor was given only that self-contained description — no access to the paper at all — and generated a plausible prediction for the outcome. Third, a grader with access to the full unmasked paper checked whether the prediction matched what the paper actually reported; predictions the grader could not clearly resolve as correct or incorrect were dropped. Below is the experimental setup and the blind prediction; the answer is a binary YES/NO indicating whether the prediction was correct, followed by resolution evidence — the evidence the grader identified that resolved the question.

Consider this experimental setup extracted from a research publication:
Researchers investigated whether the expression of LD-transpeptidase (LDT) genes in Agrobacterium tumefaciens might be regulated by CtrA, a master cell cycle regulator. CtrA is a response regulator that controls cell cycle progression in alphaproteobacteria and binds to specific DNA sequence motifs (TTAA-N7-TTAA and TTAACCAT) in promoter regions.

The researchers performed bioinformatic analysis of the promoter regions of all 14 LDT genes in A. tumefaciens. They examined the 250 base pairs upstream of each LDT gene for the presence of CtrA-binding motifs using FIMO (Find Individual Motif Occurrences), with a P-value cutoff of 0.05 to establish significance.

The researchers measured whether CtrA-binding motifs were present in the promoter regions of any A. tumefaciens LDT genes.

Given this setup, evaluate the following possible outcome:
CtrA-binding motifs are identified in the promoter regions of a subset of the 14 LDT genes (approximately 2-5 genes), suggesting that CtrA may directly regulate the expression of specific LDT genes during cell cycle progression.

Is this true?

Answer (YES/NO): NO